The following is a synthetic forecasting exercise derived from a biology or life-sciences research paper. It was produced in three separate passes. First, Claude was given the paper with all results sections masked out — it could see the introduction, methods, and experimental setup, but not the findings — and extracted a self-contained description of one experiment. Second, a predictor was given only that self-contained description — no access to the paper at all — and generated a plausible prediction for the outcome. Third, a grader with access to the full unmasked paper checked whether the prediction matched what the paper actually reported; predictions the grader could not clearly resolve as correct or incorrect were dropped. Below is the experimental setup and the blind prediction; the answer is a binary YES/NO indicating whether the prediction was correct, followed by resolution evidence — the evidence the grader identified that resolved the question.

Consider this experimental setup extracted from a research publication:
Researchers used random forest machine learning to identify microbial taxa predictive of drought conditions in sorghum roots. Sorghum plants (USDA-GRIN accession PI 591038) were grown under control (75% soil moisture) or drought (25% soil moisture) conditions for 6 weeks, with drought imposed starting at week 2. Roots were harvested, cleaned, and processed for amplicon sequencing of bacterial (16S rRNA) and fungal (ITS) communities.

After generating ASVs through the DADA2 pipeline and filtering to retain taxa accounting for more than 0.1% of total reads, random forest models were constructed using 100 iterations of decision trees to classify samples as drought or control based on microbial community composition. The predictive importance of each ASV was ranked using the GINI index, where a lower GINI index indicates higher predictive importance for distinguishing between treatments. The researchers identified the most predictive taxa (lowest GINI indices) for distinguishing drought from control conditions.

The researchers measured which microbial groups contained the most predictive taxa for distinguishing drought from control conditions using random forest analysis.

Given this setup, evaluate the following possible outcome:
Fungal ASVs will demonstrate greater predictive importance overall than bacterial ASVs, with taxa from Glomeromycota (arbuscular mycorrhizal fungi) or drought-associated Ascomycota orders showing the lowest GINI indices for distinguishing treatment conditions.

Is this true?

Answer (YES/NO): NO